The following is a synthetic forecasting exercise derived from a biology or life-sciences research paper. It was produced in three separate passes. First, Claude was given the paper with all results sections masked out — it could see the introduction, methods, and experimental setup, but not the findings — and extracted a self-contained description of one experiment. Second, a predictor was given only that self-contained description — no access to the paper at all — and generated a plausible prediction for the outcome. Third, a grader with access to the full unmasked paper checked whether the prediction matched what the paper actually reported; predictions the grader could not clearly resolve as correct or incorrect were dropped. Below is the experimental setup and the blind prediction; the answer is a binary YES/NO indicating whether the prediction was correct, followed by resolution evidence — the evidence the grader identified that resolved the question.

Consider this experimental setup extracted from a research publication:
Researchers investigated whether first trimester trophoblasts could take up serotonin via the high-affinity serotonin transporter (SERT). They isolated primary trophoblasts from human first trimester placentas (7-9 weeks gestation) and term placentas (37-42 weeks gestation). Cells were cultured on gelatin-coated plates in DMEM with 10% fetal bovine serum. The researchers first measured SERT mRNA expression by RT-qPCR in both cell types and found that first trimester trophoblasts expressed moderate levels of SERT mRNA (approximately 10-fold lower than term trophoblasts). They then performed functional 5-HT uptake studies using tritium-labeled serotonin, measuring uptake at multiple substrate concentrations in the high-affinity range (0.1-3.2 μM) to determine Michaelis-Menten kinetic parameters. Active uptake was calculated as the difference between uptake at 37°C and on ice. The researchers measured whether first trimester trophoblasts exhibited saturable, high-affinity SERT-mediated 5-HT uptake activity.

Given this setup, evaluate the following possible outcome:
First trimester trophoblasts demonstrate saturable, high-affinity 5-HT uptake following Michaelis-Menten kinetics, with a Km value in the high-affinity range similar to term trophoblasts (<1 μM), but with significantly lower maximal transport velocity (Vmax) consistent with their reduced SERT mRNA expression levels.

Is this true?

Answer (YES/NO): NO